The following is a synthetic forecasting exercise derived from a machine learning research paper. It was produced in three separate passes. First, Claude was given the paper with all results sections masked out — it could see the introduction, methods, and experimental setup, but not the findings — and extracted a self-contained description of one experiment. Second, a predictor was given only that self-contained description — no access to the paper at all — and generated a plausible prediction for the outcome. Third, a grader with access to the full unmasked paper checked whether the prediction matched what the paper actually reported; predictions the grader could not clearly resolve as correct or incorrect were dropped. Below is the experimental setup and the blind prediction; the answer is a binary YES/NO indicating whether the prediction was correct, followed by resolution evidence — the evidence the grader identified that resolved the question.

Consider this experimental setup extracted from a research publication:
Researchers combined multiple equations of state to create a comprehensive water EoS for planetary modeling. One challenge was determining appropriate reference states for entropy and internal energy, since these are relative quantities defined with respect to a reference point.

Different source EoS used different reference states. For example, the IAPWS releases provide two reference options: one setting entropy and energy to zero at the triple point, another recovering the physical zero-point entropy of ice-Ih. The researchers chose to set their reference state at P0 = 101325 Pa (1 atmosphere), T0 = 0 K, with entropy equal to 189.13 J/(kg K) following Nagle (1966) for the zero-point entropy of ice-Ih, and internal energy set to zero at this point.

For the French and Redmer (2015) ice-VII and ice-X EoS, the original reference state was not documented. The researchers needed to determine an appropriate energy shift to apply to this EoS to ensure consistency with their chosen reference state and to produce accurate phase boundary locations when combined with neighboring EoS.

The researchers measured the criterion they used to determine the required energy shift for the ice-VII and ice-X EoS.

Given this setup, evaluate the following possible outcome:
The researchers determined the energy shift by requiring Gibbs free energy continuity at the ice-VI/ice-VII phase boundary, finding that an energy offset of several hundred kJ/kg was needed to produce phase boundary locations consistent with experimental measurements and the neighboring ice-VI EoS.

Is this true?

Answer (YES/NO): NO